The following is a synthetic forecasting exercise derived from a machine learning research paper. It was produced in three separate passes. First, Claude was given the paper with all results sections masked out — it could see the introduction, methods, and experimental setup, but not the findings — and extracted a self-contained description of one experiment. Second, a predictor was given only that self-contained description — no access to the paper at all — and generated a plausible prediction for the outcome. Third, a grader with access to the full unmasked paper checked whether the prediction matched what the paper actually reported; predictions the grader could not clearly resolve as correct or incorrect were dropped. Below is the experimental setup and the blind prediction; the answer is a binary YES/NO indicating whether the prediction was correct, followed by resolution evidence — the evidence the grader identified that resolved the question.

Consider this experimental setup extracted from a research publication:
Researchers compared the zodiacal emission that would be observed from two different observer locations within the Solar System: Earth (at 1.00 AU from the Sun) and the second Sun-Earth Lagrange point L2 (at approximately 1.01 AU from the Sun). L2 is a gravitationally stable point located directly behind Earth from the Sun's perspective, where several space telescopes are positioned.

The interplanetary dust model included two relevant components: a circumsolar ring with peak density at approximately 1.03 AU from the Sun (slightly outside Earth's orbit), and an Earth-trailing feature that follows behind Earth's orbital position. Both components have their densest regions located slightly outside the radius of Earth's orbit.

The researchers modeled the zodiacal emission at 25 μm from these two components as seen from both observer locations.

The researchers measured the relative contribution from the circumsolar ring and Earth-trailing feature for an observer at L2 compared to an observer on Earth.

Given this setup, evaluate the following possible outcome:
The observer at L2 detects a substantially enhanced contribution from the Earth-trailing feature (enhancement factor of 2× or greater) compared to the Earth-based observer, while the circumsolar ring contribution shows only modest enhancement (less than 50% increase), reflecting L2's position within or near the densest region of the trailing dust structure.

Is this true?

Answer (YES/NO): NO